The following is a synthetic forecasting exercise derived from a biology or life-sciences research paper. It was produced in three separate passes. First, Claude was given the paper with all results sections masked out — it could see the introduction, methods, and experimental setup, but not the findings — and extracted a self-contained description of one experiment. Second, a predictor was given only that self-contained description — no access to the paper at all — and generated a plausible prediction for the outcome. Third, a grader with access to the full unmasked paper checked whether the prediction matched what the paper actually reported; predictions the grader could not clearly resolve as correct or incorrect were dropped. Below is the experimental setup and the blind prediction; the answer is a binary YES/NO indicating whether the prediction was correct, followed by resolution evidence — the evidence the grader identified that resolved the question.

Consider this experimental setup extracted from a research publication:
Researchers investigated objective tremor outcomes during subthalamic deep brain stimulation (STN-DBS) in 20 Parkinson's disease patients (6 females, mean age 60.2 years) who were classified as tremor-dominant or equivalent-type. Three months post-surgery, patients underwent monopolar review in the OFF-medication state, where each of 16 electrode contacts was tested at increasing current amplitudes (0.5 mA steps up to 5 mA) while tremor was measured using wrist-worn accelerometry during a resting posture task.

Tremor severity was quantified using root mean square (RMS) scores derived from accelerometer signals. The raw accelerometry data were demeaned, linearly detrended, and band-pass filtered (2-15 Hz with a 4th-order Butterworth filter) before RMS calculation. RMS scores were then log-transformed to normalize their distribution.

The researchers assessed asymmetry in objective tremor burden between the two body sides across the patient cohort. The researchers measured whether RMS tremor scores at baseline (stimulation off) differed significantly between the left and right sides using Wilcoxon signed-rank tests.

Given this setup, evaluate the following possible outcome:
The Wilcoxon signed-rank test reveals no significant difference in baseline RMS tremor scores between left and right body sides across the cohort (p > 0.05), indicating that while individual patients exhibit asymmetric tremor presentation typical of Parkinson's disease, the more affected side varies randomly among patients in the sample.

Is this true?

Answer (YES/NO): NO